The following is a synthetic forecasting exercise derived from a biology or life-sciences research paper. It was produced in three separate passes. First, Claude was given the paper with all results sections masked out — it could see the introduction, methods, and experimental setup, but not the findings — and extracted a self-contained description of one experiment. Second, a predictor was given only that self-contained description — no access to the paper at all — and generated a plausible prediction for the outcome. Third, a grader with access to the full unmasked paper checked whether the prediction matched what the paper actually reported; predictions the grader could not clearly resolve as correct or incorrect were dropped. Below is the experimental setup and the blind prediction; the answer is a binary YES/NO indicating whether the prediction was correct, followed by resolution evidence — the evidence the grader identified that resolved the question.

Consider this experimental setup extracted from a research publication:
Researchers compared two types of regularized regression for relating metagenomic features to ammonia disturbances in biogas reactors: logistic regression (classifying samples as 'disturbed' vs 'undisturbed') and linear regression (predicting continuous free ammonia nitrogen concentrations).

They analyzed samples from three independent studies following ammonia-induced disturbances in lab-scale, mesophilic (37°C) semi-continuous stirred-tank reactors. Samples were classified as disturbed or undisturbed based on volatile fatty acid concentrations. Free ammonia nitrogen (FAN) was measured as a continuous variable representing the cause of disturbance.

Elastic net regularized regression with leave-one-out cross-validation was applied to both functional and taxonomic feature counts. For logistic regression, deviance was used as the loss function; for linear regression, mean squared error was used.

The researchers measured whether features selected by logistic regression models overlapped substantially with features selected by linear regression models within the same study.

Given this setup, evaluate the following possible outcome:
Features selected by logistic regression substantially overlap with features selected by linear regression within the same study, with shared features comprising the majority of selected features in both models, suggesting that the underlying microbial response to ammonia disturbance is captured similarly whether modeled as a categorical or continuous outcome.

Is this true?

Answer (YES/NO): NO